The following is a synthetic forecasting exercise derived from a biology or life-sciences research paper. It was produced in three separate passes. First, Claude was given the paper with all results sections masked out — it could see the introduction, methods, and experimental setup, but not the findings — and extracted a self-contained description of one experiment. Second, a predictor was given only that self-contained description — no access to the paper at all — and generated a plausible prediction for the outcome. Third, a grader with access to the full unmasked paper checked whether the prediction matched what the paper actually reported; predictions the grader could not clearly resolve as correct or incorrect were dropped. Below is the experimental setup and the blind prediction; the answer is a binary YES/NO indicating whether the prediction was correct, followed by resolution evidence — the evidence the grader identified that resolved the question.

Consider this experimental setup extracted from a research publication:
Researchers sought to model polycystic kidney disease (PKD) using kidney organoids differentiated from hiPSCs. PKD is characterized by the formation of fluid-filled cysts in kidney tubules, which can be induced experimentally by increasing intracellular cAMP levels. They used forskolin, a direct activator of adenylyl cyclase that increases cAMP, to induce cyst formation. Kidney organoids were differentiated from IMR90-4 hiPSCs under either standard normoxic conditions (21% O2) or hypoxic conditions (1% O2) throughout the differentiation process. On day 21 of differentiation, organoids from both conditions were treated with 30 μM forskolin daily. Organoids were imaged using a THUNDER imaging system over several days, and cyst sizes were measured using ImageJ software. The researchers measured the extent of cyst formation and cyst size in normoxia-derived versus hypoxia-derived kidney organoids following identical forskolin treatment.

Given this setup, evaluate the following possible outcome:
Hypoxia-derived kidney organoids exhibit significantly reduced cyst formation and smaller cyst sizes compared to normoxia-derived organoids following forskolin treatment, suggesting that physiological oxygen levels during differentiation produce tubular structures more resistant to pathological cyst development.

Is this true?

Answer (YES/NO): NO